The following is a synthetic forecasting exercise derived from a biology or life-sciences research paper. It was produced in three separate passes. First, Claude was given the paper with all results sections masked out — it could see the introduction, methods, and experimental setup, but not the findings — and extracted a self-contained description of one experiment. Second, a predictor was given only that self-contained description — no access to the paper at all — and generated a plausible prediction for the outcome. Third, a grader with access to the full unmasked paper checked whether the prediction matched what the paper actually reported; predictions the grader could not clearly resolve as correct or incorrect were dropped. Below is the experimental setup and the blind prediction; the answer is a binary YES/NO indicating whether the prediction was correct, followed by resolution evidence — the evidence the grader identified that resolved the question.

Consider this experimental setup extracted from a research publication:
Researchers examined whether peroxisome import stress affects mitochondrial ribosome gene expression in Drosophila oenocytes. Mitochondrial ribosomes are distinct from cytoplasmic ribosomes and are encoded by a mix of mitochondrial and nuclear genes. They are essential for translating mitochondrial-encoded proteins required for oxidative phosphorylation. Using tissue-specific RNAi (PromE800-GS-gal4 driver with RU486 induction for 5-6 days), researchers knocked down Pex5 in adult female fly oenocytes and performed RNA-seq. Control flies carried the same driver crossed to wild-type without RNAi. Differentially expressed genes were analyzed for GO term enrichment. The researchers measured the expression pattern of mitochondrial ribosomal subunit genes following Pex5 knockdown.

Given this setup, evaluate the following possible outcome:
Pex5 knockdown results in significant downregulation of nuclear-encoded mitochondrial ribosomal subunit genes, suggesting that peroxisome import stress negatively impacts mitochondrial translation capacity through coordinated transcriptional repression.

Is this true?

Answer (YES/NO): YES